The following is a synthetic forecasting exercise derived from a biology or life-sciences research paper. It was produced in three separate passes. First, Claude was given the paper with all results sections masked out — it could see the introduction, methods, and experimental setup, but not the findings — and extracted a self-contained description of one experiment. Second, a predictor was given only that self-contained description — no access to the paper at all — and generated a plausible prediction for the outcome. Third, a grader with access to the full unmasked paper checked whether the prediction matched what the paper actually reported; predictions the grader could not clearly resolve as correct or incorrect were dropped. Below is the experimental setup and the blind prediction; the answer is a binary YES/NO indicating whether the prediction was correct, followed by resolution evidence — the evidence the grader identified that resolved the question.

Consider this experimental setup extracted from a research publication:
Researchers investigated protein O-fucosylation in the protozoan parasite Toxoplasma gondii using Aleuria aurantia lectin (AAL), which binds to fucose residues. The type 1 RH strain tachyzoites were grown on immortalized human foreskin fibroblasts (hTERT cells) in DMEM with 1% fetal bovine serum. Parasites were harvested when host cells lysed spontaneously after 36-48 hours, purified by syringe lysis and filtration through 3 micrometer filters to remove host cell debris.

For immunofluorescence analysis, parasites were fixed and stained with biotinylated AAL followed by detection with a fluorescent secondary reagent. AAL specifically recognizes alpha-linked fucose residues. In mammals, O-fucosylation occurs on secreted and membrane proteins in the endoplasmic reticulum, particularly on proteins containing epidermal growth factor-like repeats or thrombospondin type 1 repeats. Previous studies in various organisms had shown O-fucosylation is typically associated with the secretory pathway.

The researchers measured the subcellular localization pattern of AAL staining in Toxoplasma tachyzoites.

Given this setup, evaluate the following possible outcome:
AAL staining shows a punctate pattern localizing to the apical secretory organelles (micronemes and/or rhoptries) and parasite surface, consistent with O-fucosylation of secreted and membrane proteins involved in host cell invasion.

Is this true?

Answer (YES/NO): NO